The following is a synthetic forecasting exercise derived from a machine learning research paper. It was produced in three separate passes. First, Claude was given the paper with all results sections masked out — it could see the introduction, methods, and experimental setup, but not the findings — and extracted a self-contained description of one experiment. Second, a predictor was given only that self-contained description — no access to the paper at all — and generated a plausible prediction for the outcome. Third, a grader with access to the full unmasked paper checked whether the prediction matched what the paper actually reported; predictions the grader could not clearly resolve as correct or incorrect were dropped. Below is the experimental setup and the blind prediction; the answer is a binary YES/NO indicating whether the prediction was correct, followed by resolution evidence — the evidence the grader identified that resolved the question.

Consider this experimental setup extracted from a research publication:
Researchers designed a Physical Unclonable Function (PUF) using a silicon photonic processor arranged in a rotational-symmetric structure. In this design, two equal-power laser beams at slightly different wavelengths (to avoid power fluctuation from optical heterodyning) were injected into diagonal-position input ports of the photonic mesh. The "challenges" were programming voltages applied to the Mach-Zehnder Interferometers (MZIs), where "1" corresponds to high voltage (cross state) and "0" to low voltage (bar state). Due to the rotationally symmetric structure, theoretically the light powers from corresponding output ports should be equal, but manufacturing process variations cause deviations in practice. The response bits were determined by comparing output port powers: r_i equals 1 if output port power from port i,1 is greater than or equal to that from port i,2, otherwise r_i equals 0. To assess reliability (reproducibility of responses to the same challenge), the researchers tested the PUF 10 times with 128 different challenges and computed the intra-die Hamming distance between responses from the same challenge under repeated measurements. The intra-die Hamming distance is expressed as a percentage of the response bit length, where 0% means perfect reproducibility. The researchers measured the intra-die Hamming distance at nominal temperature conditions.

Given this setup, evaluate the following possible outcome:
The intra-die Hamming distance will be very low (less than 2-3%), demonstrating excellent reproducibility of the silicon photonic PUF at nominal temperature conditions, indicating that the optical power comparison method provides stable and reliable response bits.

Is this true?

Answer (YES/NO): YES